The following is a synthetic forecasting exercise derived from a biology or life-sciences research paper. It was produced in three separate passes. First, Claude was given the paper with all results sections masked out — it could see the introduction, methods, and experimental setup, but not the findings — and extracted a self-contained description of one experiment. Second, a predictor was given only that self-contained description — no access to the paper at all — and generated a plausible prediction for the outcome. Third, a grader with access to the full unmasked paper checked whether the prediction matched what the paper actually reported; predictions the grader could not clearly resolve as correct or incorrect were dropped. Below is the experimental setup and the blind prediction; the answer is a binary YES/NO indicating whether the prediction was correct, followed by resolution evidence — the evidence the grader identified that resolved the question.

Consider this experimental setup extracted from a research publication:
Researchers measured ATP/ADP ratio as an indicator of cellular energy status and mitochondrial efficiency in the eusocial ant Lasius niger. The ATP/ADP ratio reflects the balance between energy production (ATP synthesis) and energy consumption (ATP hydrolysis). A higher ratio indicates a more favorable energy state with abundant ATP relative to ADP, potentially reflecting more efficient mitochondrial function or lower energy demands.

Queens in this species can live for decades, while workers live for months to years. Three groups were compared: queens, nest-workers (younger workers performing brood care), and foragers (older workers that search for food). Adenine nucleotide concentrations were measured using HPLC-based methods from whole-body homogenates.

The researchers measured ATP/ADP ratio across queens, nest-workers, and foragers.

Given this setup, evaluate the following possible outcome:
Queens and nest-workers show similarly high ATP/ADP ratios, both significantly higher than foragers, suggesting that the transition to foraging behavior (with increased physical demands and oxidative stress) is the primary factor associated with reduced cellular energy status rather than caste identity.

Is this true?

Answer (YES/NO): NO